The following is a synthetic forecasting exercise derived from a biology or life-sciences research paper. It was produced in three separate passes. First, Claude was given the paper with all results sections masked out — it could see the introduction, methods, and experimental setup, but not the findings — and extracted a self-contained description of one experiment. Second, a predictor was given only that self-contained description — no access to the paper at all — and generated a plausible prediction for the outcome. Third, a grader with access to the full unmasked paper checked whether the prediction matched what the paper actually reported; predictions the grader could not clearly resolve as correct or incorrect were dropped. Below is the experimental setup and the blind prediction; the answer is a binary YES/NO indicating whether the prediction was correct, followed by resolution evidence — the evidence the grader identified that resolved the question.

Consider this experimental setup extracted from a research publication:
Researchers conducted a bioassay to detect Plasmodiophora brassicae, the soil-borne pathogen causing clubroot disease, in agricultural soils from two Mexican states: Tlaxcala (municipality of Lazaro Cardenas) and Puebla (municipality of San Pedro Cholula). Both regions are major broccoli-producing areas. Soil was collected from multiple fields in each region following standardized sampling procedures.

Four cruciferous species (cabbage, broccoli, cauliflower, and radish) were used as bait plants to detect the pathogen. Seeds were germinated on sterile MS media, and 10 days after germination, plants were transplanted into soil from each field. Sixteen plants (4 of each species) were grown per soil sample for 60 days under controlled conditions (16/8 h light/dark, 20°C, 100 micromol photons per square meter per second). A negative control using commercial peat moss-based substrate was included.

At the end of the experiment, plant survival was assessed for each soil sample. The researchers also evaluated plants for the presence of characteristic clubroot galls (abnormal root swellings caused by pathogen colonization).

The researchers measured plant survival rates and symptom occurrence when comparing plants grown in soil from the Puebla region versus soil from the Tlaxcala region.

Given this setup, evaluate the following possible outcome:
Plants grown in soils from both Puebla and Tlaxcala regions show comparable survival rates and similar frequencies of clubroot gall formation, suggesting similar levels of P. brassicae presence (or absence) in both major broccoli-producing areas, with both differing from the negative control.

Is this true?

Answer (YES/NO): NO